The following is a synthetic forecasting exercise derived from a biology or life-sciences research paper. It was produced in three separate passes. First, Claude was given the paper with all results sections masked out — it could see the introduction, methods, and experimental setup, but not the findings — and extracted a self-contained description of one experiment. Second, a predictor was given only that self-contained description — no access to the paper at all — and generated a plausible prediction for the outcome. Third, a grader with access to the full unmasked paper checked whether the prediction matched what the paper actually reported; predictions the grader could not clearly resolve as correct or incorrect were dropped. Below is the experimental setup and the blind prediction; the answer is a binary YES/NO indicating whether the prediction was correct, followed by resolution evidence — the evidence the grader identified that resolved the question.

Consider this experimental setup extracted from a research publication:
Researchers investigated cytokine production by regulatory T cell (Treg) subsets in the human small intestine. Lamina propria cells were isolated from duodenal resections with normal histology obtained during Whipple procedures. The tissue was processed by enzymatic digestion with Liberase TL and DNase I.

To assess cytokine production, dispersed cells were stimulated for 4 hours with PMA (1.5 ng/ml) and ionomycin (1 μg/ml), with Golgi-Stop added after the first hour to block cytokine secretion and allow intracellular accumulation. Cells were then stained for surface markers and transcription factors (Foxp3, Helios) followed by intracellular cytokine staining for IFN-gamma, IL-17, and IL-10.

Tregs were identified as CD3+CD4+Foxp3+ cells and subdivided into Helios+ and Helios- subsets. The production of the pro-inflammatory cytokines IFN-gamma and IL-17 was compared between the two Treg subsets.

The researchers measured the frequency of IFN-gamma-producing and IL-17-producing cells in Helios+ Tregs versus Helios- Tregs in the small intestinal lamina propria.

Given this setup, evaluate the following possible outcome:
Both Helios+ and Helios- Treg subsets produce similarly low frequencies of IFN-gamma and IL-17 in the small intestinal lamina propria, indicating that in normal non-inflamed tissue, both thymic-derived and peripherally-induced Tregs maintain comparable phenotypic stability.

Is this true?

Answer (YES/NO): NO